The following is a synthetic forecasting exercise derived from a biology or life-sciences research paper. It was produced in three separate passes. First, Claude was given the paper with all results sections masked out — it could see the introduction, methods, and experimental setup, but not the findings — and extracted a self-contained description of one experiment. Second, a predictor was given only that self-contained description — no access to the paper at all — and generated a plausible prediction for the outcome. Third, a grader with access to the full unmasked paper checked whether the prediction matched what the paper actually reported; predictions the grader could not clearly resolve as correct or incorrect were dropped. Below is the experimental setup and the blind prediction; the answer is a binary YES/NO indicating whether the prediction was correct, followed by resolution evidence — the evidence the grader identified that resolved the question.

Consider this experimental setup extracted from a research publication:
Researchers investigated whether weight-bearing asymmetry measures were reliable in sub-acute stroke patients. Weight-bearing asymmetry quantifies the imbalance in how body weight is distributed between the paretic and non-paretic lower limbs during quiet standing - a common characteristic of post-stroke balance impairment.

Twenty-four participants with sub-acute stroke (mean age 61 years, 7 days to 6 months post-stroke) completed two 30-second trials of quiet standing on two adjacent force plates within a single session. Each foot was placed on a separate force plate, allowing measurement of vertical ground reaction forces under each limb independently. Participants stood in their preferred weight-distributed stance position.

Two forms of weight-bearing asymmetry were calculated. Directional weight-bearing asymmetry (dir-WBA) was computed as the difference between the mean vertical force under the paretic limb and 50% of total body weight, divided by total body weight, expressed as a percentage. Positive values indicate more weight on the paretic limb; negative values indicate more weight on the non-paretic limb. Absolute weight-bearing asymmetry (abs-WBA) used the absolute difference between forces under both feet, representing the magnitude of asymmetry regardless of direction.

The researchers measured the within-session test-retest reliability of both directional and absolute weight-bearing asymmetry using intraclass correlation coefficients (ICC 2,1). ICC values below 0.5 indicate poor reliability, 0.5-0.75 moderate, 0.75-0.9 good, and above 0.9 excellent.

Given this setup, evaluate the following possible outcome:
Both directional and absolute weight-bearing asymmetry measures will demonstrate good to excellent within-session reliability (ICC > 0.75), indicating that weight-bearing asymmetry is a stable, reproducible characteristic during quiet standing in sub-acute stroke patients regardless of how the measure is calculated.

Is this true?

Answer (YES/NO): YES